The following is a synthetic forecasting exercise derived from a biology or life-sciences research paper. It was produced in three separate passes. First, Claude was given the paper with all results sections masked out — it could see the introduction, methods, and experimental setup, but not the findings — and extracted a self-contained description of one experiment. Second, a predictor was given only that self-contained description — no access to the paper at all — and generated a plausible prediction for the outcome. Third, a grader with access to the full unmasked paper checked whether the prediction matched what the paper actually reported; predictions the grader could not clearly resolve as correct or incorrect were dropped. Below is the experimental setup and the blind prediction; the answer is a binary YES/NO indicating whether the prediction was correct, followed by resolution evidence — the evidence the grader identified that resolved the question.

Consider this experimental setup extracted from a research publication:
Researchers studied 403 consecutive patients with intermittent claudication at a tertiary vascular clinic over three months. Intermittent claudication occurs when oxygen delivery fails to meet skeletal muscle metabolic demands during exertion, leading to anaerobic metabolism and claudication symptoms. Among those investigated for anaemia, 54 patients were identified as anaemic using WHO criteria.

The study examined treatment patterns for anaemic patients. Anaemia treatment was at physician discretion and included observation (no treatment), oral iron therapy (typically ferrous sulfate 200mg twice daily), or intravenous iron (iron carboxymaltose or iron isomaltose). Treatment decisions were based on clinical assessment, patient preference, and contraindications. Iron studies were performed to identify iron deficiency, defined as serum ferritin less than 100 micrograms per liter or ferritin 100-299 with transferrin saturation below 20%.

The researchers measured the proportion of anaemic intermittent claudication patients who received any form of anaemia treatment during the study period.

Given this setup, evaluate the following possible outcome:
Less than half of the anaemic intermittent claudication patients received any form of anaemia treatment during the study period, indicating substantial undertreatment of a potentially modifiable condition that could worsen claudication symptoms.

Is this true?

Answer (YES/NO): YES